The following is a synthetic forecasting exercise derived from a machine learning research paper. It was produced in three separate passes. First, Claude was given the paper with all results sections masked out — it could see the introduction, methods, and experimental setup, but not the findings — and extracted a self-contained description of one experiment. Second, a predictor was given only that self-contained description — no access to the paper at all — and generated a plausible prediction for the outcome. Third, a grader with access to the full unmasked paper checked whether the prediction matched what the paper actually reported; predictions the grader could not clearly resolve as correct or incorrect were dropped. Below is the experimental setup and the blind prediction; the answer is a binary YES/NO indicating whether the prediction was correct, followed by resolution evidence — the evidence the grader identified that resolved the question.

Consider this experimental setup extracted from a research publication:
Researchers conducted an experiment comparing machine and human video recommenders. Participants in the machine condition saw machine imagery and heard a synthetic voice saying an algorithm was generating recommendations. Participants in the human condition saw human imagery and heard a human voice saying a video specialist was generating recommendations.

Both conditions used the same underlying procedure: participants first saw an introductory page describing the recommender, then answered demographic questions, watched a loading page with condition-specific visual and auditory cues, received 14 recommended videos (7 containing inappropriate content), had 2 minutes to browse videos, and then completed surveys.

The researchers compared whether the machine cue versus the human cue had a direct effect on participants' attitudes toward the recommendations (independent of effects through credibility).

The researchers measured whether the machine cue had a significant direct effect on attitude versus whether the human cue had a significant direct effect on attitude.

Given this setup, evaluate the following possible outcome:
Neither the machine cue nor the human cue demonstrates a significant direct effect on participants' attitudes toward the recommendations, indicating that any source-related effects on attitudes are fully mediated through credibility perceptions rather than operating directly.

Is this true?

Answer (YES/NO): NO